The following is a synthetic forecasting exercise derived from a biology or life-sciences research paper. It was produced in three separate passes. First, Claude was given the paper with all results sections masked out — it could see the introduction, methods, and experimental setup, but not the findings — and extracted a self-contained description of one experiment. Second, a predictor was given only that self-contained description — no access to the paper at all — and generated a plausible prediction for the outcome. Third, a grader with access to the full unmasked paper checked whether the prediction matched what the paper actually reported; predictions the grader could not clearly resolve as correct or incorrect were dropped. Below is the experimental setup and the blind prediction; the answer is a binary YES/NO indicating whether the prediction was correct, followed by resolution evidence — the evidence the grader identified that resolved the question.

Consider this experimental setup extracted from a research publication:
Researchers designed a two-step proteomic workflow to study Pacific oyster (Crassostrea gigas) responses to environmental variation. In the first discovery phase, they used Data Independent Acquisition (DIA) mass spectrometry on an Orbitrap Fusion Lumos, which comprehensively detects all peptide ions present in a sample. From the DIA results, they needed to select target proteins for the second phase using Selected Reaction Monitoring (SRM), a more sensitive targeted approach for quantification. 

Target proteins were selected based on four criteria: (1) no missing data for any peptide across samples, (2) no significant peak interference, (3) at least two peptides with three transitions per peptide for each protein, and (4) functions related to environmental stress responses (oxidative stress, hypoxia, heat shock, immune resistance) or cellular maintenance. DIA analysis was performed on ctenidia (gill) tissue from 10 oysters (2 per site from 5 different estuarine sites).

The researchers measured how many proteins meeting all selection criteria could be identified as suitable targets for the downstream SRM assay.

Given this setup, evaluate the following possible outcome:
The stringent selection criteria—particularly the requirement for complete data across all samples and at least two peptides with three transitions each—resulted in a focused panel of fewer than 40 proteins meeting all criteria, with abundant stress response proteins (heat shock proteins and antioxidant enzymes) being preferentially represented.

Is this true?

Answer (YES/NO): YES